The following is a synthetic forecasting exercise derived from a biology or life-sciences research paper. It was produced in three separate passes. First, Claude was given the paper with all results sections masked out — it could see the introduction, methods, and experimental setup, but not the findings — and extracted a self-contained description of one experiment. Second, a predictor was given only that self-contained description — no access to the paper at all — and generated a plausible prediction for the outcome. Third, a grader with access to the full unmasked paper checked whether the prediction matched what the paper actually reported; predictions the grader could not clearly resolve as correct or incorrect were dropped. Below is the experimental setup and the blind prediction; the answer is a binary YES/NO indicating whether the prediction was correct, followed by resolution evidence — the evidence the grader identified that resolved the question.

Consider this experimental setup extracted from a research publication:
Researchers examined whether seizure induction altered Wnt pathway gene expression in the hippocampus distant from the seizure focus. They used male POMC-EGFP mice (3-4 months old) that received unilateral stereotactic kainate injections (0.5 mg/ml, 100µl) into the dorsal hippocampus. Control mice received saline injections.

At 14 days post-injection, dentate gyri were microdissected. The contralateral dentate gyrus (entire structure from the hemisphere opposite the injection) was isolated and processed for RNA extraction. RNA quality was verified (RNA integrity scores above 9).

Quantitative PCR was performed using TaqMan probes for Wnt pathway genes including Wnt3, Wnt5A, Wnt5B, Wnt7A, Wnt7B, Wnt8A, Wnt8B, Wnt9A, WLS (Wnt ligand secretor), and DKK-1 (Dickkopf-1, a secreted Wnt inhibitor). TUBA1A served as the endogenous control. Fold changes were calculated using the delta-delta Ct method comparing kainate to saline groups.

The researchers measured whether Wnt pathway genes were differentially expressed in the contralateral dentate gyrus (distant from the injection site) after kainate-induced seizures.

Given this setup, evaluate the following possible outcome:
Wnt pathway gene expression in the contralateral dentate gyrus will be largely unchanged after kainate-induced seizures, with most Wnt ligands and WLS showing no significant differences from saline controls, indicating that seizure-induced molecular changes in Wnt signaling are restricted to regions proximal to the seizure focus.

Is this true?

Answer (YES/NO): NO